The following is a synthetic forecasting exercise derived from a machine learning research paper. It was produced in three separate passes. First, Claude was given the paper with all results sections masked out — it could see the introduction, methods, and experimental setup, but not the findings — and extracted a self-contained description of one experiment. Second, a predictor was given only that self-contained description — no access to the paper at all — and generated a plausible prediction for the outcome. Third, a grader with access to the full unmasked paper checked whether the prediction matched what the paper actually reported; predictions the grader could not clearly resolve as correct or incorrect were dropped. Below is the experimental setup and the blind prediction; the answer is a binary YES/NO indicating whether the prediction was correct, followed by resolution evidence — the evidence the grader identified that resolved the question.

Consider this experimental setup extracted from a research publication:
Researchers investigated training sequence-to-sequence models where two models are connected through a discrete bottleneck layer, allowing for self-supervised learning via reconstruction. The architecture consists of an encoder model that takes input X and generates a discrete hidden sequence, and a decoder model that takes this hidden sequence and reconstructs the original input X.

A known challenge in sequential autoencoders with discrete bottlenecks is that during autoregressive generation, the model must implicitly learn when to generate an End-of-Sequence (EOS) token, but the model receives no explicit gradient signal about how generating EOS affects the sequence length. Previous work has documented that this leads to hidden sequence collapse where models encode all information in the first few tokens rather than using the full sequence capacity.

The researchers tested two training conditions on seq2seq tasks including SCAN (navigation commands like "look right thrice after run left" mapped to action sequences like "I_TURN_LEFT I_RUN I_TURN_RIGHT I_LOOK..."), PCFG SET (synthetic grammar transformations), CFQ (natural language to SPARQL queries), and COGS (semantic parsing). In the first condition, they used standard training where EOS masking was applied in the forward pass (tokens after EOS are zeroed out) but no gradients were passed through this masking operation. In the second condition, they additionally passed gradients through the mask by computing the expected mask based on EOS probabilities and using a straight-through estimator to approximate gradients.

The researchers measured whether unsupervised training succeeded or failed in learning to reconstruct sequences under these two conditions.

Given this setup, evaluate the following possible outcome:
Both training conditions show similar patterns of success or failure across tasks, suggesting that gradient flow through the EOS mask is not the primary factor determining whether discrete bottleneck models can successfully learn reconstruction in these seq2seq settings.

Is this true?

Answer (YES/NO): NO